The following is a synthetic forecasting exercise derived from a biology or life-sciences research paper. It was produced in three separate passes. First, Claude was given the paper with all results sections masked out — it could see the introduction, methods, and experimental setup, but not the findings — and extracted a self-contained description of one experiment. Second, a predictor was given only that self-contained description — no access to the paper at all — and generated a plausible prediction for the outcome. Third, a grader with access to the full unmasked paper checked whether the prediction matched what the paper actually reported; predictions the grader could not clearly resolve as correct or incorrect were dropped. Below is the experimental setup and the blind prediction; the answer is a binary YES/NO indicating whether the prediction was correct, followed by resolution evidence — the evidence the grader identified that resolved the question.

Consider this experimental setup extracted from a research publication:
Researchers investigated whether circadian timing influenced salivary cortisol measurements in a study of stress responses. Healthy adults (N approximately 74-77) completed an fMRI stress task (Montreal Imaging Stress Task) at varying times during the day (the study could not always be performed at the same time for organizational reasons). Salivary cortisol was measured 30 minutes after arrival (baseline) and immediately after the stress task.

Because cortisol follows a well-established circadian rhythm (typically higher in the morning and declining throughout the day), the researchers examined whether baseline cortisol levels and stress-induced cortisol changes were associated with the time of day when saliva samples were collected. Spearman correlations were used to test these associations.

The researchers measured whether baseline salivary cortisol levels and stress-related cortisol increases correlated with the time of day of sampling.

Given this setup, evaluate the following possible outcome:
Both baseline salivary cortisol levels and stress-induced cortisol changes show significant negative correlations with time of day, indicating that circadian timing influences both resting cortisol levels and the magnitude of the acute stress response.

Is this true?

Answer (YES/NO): NO